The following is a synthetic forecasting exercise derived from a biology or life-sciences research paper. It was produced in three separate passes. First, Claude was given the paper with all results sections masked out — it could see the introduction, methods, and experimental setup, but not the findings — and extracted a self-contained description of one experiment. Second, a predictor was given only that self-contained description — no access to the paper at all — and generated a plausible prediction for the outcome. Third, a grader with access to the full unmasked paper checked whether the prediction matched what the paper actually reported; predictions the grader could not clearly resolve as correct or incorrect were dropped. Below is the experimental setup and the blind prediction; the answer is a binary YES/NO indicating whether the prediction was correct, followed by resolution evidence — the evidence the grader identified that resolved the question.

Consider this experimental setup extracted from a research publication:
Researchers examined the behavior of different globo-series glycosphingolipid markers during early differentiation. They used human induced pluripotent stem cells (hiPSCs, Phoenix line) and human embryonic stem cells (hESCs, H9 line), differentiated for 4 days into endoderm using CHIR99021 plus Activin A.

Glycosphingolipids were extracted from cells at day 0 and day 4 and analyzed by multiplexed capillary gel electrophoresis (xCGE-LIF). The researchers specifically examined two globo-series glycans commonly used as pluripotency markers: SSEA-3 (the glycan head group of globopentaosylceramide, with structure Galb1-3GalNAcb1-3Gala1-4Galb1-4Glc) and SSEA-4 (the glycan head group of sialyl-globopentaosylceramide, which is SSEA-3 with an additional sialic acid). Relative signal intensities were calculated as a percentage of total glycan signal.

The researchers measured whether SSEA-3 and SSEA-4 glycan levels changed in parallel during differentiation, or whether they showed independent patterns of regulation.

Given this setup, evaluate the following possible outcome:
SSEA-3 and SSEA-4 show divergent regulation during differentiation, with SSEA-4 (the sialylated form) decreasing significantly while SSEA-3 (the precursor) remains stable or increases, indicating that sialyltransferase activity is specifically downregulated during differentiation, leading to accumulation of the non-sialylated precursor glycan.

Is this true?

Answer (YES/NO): NO